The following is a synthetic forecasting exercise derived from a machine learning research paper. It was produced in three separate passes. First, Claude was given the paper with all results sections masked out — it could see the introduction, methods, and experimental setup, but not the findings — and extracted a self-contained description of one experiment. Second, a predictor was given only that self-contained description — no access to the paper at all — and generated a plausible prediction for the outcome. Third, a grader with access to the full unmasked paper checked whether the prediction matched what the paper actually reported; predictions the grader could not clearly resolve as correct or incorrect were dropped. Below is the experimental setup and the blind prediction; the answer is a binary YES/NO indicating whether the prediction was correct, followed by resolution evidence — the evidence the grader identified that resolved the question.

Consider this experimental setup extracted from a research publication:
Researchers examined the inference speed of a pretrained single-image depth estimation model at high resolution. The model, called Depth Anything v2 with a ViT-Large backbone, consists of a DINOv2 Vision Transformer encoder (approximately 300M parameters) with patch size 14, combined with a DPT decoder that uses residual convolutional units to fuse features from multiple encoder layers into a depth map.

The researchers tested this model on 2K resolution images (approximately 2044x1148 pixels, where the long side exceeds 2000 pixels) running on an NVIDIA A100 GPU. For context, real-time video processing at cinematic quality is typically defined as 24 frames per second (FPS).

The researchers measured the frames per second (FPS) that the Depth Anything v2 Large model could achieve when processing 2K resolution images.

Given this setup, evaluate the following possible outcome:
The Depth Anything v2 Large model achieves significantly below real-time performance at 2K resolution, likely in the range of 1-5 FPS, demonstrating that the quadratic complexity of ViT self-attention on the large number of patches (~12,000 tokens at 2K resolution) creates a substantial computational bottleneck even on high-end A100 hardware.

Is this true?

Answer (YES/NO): NO